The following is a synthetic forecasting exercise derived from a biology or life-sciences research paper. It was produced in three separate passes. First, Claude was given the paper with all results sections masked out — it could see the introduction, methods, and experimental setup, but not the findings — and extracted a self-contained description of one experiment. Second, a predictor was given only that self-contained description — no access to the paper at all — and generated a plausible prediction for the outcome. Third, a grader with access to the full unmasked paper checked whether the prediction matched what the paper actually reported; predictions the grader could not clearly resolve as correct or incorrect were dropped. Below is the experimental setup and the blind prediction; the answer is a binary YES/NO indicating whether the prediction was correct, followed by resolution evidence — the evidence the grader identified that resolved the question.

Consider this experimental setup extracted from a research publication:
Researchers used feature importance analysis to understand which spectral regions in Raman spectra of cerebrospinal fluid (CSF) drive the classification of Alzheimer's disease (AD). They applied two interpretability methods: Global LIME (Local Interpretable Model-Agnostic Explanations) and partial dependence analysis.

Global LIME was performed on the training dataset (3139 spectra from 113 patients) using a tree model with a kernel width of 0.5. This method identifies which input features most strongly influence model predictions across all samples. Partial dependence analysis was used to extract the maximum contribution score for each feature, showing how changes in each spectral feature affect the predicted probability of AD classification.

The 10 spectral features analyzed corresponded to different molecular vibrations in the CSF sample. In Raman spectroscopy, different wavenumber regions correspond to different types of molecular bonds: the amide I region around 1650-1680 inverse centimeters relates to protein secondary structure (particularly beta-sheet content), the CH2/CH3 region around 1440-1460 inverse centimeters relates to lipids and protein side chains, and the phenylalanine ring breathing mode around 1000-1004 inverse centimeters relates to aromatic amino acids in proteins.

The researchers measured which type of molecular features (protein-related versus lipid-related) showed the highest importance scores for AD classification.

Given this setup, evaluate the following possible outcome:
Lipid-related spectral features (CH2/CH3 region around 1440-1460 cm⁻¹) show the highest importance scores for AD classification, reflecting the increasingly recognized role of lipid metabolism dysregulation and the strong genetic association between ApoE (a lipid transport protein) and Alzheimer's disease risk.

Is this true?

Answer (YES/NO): NO